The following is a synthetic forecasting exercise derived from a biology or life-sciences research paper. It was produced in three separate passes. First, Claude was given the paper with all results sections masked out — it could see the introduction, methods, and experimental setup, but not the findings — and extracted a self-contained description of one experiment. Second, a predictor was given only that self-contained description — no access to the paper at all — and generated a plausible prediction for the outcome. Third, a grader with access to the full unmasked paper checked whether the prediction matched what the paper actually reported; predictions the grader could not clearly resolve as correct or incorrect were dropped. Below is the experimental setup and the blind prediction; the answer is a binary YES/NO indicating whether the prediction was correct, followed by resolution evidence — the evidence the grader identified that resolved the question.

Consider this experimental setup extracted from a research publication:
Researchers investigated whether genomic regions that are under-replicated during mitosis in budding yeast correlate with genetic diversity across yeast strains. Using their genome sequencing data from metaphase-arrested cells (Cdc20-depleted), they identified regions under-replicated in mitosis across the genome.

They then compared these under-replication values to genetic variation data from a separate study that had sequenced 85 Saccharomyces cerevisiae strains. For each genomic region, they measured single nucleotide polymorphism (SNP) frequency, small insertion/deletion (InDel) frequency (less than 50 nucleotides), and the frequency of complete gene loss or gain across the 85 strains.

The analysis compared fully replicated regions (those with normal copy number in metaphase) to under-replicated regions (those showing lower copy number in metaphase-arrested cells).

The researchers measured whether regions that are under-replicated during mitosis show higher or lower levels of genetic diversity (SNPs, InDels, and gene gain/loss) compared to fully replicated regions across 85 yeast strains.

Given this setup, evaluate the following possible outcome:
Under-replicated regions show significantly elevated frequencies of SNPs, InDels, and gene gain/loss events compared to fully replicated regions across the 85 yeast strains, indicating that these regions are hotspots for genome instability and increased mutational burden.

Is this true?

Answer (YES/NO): YES